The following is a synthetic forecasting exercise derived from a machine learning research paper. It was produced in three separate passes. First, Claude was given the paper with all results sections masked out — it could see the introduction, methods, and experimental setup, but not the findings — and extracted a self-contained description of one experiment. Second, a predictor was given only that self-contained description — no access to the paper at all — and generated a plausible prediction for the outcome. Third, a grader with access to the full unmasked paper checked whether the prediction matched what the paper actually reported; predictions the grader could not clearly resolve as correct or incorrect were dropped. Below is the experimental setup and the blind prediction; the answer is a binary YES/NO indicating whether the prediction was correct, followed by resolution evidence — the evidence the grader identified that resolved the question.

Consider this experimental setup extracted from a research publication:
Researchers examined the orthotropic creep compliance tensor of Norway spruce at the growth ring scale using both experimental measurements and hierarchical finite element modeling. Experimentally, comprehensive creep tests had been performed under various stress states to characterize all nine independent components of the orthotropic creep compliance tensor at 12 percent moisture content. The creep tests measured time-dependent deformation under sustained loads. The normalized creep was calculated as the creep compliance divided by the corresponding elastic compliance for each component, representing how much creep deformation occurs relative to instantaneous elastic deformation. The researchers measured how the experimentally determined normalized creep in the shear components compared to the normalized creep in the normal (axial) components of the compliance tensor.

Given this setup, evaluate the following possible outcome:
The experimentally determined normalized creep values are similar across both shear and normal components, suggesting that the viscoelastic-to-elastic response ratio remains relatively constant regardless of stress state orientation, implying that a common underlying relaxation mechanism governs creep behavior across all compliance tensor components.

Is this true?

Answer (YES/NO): NO